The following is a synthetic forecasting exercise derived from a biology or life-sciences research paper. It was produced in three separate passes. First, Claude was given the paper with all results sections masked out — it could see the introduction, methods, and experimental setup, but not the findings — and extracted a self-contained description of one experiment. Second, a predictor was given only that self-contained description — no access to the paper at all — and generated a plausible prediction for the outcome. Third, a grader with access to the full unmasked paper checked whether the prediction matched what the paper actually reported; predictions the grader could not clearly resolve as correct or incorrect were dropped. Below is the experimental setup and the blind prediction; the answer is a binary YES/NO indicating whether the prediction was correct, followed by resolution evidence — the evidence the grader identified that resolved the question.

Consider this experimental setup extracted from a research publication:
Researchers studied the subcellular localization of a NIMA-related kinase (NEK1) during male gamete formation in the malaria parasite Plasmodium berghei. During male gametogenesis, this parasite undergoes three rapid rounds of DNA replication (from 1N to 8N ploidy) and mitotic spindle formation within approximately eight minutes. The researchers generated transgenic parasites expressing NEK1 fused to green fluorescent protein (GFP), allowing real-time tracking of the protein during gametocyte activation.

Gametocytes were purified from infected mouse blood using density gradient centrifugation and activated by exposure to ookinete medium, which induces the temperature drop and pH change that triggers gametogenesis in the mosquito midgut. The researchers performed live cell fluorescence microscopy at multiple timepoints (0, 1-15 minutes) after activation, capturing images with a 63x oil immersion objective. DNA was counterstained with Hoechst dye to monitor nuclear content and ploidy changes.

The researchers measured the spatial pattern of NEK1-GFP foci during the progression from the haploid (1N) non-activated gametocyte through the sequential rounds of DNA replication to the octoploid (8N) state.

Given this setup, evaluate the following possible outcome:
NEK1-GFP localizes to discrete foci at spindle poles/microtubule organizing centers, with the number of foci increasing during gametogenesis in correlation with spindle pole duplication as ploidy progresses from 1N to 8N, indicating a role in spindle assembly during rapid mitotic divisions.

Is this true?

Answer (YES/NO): YES